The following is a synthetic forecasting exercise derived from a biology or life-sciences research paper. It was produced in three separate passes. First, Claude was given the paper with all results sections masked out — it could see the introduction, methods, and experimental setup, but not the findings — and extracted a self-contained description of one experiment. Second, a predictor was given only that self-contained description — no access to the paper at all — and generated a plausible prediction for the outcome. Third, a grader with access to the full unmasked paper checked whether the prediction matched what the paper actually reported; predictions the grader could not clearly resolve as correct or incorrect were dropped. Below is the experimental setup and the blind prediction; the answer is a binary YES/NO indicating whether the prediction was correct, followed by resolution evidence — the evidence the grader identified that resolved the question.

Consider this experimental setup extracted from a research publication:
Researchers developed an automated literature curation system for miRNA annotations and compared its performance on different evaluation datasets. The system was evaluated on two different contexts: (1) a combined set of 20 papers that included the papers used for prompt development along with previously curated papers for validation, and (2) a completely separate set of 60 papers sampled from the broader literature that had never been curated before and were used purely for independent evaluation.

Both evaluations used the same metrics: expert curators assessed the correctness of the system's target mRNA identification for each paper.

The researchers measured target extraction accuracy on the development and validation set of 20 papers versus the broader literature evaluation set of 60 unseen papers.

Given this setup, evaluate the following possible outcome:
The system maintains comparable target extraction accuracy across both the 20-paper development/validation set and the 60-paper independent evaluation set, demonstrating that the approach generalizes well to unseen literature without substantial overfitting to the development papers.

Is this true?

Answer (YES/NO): NO